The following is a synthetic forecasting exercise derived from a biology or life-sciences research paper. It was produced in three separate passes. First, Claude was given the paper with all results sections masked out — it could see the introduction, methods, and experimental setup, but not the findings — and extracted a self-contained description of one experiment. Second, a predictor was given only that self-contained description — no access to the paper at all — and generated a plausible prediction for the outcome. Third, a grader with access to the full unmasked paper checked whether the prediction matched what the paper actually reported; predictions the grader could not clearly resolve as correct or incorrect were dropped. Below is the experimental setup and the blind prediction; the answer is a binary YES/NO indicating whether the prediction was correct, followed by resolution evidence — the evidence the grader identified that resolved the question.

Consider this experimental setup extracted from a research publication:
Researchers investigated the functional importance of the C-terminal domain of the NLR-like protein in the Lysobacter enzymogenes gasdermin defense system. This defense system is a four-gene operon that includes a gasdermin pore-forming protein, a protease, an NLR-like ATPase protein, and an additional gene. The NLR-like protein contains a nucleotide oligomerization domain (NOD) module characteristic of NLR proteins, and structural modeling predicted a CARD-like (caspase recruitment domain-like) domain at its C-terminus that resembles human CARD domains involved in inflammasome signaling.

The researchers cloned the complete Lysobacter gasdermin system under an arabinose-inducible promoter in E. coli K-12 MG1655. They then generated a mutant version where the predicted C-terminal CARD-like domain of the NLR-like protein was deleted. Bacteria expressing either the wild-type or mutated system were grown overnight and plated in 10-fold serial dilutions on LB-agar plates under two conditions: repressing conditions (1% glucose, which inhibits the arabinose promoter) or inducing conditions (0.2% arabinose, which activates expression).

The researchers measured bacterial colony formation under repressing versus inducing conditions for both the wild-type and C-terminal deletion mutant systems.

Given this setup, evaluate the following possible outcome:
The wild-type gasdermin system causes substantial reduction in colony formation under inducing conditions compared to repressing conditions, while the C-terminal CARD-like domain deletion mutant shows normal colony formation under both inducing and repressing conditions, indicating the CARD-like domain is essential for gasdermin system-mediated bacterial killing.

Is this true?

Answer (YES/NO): NO